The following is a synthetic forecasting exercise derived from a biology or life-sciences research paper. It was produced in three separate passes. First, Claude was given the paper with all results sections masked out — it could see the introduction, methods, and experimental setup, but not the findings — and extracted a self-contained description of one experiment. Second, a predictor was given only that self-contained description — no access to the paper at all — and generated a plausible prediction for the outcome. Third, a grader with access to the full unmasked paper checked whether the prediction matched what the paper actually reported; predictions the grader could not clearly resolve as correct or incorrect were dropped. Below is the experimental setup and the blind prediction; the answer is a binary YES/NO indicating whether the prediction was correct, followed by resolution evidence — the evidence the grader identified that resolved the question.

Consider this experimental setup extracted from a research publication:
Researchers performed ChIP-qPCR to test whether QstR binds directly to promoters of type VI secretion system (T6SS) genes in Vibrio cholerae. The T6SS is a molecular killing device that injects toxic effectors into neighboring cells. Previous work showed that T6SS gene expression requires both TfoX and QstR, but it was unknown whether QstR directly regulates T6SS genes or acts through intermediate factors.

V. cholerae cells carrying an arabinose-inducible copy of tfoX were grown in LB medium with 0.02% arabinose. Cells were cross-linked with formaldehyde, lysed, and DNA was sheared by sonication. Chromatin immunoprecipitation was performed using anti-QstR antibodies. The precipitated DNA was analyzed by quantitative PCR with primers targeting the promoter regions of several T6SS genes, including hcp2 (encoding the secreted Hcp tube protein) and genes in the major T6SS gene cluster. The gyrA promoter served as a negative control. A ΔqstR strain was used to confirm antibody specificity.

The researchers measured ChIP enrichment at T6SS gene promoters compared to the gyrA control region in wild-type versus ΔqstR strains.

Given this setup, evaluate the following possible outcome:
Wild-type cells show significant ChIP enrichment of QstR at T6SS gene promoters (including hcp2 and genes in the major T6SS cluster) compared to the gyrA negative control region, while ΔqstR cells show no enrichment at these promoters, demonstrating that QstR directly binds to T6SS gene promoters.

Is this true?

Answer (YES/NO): YES